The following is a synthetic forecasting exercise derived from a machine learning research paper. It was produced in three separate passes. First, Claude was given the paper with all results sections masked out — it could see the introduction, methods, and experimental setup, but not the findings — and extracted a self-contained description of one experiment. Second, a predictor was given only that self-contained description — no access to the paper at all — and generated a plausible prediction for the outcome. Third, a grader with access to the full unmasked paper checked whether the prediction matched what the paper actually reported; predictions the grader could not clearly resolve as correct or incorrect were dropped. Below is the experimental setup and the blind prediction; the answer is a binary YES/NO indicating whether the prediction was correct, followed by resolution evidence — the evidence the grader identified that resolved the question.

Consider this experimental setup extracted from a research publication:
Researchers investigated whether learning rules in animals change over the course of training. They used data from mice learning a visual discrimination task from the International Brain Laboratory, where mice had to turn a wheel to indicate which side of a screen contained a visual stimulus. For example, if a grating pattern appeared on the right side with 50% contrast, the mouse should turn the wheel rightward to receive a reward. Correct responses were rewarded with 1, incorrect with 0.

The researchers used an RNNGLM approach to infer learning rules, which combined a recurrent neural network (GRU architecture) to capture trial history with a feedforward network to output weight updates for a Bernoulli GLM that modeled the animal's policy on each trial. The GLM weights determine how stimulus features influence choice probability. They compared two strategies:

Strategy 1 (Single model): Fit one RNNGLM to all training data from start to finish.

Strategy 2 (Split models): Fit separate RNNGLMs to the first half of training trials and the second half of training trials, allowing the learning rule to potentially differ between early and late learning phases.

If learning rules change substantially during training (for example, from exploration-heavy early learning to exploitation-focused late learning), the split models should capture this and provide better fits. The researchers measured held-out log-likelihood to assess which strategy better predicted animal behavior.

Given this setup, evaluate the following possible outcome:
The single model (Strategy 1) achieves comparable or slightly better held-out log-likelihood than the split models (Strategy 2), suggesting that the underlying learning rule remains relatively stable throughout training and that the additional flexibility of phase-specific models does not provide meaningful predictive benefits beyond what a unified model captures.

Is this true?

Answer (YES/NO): YES